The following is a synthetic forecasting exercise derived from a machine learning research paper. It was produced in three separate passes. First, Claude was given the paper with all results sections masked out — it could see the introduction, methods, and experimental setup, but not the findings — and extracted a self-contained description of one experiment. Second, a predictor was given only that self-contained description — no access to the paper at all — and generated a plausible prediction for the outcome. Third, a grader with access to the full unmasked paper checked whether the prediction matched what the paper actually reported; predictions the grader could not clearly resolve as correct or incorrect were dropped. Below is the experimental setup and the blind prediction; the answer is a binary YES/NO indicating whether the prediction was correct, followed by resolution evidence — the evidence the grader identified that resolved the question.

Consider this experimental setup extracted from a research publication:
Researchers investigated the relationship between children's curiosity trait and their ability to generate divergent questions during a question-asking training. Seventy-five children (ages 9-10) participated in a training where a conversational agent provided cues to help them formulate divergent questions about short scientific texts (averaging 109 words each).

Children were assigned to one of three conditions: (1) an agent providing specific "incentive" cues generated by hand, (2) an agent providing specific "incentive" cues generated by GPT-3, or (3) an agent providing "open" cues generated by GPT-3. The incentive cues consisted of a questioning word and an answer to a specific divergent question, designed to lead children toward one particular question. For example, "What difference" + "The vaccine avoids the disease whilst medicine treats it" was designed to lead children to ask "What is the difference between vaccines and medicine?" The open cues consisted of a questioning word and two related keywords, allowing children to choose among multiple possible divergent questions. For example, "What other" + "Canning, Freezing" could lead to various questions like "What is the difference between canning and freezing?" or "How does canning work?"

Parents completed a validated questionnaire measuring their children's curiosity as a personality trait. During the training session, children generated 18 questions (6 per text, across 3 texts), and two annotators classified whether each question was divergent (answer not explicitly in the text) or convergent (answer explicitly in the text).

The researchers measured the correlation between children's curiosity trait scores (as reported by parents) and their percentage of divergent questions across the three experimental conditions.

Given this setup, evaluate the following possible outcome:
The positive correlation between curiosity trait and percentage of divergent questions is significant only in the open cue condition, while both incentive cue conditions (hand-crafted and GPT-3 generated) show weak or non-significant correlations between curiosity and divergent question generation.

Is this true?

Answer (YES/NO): YES